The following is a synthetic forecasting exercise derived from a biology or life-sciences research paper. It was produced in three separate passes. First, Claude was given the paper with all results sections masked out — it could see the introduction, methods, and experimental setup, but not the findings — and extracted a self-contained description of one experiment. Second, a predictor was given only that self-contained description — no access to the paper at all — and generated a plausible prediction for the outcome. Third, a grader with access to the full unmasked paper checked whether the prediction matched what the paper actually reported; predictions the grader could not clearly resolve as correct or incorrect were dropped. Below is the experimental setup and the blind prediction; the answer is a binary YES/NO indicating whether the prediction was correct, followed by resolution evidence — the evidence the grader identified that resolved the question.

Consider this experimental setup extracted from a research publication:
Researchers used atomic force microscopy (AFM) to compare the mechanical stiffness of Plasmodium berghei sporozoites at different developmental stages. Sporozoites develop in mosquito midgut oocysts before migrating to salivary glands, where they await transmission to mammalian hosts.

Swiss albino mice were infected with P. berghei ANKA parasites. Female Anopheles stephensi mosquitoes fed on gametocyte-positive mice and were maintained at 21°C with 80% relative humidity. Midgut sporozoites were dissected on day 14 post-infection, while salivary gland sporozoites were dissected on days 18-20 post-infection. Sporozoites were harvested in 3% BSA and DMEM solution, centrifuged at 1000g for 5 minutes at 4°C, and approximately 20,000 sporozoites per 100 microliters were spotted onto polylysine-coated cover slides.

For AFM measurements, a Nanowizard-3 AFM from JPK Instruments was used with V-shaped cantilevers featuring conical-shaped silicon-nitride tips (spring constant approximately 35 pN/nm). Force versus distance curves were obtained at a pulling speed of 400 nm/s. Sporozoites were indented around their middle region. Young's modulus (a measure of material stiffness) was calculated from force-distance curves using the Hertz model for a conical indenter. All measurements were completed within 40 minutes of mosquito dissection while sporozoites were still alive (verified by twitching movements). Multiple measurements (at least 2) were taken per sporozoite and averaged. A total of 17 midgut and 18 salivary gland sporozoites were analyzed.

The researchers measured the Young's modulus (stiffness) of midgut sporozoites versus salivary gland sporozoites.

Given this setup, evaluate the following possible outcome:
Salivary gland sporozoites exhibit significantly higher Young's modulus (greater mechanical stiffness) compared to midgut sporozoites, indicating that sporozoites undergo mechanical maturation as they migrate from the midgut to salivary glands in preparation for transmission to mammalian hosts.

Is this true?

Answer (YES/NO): NO